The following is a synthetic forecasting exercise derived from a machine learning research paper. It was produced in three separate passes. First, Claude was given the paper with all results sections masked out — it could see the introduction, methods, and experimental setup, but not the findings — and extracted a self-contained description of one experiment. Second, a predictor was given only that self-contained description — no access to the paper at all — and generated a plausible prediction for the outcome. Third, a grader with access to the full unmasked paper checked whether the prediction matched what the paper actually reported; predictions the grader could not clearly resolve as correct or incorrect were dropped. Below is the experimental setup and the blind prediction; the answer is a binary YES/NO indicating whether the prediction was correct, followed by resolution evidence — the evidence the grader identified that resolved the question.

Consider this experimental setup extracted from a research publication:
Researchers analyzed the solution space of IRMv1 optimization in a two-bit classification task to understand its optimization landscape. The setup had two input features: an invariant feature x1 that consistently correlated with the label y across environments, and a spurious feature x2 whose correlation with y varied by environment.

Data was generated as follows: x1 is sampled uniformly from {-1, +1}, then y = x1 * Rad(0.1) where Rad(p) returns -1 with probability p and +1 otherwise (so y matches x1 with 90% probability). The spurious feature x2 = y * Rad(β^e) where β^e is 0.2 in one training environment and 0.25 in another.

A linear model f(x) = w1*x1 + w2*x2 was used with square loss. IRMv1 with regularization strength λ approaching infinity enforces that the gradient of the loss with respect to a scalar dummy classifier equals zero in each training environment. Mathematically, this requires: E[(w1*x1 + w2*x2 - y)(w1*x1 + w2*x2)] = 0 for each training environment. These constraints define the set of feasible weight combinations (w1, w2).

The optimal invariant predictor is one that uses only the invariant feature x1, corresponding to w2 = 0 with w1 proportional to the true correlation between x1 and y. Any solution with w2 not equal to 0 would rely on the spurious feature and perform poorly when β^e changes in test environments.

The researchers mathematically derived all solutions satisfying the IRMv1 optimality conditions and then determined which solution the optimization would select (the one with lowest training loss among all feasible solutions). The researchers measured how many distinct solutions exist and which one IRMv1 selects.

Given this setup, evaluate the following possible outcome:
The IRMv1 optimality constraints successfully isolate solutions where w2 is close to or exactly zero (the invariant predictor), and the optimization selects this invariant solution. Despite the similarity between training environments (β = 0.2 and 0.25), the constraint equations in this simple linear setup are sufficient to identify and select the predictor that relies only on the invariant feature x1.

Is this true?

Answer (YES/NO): NO